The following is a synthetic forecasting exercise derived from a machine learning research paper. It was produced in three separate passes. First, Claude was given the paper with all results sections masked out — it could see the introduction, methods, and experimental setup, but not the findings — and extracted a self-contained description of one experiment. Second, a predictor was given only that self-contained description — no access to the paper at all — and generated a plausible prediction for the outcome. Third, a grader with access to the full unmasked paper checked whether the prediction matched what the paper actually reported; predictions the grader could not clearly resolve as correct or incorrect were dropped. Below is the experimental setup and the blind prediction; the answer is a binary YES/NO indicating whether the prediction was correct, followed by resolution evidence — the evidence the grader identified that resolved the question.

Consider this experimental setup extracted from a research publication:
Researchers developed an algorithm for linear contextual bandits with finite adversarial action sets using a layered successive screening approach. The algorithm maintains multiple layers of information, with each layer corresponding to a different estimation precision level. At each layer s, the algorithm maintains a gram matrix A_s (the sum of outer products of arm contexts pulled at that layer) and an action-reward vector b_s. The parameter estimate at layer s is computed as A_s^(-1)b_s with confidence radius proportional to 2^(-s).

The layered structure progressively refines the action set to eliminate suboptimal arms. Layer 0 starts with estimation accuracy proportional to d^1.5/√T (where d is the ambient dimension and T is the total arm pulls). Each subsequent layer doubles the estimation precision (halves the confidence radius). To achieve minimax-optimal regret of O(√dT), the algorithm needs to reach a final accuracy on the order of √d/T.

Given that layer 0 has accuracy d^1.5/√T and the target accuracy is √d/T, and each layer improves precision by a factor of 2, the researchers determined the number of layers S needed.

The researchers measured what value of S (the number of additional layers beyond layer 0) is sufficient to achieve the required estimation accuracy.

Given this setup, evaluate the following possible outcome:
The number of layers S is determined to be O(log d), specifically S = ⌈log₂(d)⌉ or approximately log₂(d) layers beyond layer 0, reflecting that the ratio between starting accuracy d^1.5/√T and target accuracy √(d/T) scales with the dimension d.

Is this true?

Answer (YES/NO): YES